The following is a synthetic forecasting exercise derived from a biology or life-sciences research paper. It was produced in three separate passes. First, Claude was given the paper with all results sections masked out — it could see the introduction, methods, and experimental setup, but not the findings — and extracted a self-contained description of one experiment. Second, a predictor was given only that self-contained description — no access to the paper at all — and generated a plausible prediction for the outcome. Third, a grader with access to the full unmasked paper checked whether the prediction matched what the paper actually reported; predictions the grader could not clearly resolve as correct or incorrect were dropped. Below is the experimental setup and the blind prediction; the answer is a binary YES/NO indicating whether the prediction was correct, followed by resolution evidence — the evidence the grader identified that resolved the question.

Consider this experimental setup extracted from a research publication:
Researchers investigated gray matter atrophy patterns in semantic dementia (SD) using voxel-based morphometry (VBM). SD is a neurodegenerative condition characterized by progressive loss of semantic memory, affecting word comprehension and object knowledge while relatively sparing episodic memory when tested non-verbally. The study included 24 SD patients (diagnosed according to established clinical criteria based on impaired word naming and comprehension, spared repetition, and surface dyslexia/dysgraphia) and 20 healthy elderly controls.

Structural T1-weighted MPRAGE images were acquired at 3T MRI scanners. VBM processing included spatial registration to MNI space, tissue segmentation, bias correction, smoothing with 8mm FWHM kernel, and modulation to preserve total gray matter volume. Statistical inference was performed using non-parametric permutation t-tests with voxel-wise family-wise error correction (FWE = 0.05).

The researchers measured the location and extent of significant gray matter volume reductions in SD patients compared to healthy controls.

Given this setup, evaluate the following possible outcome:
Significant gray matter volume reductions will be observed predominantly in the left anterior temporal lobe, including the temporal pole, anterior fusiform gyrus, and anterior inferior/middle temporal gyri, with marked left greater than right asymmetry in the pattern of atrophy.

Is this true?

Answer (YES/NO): YES